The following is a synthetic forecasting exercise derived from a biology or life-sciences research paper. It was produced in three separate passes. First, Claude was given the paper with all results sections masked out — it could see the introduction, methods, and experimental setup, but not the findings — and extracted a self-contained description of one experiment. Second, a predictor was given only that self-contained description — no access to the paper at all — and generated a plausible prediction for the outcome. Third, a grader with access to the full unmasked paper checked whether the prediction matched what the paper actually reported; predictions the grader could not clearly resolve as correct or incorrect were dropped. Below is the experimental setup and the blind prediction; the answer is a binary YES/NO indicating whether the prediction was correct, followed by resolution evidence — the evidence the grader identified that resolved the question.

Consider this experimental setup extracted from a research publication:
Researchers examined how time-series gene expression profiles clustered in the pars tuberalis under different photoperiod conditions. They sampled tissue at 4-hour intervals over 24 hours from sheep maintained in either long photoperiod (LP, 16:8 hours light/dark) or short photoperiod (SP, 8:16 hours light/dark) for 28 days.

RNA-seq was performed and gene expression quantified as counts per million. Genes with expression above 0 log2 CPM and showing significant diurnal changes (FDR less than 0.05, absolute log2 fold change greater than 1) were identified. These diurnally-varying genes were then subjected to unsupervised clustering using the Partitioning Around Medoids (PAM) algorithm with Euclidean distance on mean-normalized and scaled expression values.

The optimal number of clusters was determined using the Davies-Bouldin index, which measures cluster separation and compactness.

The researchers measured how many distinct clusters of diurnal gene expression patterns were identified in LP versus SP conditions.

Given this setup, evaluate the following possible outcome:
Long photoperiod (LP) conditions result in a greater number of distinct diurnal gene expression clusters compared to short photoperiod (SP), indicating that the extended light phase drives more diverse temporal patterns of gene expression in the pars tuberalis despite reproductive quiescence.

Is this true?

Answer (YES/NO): NO